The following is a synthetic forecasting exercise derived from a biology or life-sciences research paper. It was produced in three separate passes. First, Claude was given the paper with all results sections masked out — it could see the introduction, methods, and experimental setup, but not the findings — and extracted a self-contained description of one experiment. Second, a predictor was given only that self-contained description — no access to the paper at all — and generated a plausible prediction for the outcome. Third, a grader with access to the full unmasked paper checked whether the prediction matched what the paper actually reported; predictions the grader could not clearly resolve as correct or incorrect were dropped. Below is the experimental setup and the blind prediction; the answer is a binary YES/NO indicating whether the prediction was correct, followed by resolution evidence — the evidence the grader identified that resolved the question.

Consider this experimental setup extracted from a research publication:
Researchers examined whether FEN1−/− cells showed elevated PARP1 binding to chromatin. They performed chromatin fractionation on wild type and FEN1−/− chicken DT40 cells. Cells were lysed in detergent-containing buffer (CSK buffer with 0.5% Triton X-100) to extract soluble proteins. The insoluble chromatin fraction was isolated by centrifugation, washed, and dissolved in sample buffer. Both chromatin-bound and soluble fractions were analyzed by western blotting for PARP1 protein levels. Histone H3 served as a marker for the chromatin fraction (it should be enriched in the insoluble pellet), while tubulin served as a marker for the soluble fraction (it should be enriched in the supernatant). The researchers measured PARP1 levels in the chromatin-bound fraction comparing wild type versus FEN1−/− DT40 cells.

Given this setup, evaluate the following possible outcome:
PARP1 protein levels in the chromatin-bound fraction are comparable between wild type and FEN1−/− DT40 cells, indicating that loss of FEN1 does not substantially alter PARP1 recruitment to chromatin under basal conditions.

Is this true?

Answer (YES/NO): NO